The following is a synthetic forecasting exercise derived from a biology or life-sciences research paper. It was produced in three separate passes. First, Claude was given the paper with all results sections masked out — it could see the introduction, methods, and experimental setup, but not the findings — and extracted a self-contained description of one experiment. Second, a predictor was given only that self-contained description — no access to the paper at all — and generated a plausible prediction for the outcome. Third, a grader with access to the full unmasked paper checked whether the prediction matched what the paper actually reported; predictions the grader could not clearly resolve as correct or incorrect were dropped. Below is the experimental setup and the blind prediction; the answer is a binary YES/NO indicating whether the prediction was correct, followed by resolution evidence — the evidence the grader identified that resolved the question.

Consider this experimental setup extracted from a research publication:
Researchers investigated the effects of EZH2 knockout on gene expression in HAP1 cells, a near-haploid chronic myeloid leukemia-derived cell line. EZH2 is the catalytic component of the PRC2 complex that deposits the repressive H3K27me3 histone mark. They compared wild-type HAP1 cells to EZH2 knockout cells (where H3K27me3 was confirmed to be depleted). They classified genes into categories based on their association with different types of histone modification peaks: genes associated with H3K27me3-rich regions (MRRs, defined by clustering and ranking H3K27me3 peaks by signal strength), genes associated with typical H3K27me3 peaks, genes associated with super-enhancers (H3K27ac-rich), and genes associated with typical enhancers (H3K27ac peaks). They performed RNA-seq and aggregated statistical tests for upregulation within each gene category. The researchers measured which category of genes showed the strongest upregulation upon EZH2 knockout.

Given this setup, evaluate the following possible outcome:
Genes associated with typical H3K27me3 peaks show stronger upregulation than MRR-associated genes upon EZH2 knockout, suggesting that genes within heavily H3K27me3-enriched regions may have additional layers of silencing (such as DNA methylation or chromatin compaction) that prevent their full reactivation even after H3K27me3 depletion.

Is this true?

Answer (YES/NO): NO